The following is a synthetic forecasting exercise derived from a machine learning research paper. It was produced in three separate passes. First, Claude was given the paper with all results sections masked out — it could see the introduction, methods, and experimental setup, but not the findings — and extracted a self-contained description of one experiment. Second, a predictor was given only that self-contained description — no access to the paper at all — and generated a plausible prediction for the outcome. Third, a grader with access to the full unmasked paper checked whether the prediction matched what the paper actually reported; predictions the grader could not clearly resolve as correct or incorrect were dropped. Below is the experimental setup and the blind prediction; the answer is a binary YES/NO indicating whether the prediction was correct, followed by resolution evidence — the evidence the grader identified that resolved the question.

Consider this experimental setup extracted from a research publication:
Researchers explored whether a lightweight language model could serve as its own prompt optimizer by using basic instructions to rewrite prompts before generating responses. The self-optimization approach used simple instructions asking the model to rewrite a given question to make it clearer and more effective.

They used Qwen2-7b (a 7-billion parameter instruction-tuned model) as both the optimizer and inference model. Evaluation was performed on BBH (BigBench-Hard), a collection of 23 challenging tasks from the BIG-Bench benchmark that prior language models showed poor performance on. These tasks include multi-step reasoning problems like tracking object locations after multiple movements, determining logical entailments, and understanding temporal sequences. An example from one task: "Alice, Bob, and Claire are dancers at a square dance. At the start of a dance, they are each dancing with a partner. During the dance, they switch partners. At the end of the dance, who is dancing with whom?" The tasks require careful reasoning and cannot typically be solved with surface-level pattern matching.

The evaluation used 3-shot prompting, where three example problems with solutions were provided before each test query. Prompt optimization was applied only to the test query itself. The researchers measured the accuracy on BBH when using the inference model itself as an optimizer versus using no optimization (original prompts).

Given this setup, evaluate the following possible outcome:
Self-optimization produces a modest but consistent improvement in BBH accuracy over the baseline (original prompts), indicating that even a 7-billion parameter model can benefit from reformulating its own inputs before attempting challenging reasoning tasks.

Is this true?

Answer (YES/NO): YES